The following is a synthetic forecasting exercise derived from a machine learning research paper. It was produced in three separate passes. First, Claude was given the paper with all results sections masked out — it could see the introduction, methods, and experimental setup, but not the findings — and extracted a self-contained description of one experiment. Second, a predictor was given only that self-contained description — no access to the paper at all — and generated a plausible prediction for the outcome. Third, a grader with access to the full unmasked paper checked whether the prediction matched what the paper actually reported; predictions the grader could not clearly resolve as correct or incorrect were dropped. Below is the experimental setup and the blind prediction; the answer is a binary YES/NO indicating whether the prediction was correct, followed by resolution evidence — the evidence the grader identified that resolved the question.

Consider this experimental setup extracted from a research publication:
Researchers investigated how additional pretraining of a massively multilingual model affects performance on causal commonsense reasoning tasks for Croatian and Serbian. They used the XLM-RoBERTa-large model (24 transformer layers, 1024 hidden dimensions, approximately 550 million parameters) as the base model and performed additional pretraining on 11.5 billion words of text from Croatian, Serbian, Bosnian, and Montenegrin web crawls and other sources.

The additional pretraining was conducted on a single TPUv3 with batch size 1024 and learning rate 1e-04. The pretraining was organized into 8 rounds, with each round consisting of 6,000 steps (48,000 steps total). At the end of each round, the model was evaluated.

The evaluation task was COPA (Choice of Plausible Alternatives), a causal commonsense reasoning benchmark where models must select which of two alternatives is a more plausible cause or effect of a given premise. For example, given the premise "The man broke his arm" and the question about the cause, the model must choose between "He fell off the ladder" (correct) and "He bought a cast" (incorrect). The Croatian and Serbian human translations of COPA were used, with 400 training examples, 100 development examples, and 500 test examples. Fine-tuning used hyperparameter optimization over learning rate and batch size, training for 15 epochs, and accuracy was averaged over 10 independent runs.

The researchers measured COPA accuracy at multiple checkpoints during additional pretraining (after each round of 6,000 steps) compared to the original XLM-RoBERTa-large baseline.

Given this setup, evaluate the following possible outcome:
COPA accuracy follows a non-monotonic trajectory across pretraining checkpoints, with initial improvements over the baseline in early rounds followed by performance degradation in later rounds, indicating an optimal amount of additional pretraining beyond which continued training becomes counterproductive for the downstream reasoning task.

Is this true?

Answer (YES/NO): YES